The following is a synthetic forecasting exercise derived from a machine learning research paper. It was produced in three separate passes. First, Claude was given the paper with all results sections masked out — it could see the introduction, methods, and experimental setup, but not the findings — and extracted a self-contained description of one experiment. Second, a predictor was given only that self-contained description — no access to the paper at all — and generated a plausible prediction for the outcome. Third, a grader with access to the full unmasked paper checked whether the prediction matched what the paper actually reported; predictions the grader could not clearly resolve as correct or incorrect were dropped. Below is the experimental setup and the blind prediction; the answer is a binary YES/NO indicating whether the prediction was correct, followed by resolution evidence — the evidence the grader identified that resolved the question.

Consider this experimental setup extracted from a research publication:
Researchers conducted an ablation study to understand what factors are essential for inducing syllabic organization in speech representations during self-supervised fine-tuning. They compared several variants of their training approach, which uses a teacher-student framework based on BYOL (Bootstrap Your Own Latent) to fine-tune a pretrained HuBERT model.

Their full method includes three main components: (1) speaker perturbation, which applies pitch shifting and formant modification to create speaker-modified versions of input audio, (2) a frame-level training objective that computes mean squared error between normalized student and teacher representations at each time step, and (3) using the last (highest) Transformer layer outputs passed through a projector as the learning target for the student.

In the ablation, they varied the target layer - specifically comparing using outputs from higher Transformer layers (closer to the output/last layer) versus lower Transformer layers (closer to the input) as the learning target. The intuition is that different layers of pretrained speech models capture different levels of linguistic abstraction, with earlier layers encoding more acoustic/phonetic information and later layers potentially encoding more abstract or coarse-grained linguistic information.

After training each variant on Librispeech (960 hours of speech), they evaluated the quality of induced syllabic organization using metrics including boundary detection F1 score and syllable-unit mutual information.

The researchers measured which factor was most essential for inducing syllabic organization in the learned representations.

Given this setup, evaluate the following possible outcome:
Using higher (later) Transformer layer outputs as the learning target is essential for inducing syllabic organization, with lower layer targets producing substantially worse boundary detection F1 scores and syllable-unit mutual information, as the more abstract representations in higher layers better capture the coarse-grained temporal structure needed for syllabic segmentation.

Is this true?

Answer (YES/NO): YES